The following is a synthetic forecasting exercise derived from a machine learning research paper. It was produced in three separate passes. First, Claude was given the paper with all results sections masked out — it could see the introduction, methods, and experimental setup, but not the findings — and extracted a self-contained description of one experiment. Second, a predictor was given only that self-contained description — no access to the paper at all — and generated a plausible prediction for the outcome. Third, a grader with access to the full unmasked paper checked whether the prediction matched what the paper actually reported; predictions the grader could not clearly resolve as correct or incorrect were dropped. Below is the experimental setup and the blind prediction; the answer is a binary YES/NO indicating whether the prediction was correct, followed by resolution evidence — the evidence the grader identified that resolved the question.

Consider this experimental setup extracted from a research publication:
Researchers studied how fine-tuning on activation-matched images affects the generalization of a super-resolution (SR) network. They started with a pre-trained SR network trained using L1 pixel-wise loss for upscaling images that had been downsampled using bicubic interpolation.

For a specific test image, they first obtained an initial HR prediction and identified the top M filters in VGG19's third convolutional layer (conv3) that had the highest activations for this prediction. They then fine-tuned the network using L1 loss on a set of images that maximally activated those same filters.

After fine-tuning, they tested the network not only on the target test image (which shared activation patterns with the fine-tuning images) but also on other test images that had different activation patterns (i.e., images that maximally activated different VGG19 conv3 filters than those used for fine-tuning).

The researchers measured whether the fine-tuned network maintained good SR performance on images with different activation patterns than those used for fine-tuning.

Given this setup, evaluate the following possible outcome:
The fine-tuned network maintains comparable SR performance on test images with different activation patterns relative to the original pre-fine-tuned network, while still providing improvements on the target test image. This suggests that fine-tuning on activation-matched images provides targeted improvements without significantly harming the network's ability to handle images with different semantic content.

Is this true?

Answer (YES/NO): NO